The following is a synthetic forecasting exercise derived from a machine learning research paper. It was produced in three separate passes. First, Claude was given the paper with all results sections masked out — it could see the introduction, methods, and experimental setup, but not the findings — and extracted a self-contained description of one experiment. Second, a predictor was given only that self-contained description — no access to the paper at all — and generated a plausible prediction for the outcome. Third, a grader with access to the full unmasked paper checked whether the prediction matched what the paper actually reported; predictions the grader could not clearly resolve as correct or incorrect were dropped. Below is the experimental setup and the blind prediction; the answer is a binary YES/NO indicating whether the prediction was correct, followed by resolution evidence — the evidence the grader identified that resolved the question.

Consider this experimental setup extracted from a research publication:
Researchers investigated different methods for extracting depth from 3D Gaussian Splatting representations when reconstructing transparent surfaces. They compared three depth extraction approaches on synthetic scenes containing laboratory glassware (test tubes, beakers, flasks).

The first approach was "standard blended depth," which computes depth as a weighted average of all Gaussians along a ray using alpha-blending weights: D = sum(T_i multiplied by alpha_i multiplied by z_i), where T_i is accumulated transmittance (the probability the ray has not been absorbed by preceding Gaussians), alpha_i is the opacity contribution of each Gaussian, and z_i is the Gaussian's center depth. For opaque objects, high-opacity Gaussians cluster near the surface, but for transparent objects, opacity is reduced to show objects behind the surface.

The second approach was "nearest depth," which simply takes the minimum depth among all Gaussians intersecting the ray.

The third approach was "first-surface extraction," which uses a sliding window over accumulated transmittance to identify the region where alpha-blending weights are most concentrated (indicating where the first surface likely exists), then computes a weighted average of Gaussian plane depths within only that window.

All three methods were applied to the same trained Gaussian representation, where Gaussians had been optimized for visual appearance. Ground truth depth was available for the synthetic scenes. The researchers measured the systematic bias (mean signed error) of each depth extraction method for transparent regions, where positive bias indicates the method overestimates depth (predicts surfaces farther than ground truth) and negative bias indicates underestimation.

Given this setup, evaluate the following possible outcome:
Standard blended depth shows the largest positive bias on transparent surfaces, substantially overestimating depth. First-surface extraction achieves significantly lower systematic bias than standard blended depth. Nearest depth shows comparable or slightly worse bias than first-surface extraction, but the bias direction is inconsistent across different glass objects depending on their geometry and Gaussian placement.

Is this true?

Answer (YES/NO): NO